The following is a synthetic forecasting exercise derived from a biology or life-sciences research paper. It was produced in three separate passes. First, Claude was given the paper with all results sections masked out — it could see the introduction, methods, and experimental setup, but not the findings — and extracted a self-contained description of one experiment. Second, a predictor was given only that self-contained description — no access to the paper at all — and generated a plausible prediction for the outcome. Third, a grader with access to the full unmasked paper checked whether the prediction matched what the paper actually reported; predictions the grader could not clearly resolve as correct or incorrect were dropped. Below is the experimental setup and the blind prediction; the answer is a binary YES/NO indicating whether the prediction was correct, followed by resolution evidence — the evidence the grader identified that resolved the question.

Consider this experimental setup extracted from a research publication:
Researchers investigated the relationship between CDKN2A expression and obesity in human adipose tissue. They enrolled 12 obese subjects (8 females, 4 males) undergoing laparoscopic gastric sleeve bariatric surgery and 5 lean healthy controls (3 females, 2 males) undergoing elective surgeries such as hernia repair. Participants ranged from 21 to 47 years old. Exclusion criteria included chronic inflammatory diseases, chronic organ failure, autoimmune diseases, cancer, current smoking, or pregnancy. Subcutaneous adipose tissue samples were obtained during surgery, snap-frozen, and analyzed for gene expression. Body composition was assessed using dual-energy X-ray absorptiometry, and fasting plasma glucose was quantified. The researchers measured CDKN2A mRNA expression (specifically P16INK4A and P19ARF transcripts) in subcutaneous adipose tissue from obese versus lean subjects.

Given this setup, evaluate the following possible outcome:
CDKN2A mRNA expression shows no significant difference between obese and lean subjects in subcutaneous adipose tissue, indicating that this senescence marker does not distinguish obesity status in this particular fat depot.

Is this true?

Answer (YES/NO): NO